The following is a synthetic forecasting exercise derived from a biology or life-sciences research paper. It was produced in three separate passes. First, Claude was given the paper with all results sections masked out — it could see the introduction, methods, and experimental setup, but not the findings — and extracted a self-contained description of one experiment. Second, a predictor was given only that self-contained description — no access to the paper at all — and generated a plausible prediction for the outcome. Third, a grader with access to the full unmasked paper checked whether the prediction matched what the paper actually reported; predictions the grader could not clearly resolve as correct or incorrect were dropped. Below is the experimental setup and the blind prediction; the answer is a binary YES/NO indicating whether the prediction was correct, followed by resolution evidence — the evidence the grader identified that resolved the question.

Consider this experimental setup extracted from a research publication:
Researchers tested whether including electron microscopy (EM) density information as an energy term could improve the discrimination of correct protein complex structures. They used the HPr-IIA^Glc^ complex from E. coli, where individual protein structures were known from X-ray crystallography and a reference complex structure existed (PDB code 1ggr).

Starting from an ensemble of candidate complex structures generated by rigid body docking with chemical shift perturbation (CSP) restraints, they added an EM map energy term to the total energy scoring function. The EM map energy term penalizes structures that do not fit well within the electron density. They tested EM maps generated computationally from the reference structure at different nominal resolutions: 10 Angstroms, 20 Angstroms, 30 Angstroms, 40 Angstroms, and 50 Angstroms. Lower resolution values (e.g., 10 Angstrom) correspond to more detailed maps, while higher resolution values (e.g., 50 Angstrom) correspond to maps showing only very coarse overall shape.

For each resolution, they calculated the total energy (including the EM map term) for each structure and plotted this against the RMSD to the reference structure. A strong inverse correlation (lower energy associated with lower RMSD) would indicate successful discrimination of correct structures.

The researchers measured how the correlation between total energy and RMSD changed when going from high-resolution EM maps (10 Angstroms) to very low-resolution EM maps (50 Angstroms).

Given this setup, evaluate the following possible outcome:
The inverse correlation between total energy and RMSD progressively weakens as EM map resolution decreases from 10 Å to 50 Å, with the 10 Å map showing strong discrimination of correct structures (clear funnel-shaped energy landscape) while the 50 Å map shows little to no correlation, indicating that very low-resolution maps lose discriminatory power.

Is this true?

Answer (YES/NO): NO